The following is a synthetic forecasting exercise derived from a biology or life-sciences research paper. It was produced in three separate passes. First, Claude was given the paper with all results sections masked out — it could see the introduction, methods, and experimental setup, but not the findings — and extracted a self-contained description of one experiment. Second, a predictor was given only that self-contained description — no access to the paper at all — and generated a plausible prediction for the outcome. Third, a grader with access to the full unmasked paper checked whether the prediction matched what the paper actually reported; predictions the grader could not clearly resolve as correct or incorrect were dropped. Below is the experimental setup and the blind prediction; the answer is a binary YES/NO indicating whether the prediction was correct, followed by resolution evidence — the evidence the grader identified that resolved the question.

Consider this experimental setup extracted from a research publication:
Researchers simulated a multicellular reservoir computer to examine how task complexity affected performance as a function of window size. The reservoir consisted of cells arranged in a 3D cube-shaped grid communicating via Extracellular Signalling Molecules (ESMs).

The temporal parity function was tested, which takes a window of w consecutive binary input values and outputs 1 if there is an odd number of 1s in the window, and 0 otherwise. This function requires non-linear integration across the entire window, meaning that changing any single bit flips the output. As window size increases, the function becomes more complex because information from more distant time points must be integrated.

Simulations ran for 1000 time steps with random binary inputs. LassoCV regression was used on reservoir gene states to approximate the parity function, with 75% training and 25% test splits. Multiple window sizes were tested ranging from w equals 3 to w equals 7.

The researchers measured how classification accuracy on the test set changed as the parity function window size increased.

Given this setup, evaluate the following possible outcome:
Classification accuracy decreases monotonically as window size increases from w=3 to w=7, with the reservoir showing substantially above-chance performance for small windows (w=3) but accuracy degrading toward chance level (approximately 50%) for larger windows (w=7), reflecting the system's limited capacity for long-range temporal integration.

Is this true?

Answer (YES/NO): YES